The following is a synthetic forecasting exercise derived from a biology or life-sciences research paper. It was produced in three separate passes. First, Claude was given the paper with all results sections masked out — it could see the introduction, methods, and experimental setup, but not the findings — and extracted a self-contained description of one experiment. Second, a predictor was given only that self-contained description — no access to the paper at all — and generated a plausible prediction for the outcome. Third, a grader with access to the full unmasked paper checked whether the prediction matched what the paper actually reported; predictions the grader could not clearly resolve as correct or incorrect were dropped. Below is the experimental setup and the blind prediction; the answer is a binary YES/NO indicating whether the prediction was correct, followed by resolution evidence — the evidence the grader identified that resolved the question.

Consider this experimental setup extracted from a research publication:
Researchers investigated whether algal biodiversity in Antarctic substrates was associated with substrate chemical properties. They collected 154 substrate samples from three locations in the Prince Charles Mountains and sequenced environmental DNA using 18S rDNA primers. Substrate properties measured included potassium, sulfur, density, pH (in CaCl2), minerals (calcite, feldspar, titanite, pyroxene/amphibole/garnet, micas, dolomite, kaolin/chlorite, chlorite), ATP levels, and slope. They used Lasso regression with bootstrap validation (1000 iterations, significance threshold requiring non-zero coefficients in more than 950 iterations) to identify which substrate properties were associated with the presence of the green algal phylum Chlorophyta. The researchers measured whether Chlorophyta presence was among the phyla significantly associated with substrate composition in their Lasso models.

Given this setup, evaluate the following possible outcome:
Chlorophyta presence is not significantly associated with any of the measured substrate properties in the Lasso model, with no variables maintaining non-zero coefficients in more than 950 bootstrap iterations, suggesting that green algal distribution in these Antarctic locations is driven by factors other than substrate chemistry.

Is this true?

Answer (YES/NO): NO